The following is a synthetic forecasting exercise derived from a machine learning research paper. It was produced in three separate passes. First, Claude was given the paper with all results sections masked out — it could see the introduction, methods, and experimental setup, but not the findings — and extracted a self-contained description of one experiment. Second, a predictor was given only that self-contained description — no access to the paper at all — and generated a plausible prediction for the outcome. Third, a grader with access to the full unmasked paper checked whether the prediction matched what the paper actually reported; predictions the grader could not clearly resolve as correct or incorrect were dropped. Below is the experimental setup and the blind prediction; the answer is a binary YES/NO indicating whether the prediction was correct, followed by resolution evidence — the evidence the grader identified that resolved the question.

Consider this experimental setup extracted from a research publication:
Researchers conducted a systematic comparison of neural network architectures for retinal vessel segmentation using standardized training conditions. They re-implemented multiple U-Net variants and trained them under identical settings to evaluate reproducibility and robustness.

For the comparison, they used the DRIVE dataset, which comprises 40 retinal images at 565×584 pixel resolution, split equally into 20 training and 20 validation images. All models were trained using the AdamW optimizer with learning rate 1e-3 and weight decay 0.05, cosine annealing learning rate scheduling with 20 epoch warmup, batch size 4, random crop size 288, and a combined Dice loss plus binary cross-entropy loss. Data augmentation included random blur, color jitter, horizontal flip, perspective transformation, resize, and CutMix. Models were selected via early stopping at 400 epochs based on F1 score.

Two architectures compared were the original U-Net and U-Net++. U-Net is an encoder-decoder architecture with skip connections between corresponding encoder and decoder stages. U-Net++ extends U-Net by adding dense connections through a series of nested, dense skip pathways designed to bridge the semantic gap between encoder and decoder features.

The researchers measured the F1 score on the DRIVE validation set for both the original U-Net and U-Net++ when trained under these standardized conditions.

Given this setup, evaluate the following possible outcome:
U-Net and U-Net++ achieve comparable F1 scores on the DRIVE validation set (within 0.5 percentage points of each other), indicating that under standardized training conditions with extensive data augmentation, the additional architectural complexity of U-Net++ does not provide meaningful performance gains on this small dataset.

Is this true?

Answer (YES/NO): NO